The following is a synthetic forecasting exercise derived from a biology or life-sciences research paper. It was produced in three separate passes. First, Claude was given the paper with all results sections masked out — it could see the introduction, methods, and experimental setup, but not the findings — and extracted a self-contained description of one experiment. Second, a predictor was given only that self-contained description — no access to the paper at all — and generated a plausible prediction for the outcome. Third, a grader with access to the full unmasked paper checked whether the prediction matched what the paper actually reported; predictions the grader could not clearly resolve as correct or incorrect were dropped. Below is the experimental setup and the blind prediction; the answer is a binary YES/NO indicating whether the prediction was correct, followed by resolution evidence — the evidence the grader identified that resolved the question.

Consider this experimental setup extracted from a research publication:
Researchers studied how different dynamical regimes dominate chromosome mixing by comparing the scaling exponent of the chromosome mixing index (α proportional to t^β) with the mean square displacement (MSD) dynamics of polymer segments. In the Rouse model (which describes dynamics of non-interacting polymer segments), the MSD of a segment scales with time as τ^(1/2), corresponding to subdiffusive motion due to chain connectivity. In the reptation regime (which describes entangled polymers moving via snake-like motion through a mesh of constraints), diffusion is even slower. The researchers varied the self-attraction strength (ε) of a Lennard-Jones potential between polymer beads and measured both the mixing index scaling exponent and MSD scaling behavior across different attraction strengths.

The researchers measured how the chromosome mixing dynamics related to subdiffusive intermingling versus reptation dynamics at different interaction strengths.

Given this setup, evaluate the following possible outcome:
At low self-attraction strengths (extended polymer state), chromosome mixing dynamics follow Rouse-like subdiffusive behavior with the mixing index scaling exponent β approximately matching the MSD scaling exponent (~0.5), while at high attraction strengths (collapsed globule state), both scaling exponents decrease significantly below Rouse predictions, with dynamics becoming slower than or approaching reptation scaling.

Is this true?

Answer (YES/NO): NO